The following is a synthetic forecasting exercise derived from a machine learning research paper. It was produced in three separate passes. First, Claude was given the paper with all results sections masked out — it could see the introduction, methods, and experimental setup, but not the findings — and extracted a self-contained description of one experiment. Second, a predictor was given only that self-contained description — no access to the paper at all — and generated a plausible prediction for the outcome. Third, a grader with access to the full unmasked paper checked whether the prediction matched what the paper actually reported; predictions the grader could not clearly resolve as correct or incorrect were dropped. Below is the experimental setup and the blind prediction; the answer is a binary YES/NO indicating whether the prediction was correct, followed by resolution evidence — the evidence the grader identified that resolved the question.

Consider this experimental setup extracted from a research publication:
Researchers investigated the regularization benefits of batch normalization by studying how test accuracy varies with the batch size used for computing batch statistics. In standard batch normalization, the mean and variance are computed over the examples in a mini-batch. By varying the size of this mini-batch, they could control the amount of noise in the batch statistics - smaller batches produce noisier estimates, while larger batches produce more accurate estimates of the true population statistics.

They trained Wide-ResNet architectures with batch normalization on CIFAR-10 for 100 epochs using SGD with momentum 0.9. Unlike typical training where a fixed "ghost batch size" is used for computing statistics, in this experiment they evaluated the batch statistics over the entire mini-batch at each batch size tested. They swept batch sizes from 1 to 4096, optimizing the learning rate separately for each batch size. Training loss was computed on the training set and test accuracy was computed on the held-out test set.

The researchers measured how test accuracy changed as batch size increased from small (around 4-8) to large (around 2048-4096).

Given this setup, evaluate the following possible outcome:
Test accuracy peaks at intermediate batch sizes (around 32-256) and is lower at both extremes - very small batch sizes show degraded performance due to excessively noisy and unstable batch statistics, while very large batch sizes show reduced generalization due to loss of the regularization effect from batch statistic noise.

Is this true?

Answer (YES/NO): YES